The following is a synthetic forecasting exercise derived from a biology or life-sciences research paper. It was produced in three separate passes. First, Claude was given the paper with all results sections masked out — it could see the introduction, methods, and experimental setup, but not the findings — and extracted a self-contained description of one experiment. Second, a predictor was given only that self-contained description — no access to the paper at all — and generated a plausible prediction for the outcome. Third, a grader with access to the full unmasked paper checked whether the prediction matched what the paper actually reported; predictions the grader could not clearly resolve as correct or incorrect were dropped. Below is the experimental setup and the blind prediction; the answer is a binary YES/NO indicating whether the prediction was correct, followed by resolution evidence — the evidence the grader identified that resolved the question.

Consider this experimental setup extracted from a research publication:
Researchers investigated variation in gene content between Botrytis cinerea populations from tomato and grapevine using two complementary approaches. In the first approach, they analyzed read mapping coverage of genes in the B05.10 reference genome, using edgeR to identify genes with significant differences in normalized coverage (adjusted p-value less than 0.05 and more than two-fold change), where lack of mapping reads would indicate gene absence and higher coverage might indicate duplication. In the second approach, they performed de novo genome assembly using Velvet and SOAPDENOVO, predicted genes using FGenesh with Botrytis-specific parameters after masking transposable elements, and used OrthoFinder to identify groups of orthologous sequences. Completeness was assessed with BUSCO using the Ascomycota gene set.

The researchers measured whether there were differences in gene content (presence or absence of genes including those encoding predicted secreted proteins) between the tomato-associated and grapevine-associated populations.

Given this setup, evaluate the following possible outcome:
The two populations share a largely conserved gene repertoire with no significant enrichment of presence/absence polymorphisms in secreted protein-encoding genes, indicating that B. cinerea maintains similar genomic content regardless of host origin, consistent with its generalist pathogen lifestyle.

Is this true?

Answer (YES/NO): NO